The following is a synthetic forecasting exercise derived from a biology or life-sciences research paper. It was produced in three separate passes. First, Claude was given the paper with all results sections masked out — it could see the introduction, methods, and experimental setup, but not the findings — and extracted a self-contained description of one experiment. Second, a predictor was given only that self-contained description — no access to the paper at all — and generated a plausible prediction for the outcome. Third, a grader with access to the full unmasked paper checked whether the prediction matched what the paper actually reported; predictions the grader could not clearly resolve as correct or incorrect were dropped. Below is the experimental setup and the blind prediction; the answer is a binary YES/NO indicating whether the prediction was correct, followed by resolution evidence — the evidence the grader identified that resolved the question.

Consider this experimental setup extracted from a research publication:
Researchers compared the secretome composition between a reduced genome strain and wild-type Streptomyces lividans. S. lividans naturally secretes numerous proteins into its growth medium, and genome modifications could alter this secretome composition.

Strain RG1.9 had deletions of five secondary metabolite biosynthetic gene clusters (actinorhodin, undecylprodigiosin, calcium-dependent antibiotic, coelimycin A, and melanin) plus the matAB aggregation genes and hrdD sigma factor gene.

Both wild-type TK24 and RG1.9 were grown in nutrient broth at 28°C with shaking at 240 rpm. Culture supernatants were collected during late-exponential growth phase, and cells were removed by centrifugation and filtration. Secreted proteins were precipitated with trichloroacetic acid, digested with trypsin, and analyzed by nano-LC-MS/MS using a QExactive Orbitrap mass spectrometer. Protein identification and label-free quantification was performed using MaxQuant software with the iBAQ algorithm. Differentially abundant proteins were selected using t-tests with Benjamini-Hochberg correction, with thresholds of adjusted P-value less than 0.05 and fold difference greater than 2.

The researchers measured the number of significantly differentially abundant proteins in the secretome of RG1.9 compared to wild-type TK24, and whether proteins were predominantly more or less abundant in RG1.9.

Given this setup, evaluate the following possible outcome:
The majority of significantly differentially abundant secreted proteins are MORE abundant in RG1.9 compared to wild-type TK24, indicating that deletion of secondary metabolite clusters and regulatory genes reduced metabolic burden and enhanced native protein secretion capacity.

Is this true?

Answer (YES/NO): YES